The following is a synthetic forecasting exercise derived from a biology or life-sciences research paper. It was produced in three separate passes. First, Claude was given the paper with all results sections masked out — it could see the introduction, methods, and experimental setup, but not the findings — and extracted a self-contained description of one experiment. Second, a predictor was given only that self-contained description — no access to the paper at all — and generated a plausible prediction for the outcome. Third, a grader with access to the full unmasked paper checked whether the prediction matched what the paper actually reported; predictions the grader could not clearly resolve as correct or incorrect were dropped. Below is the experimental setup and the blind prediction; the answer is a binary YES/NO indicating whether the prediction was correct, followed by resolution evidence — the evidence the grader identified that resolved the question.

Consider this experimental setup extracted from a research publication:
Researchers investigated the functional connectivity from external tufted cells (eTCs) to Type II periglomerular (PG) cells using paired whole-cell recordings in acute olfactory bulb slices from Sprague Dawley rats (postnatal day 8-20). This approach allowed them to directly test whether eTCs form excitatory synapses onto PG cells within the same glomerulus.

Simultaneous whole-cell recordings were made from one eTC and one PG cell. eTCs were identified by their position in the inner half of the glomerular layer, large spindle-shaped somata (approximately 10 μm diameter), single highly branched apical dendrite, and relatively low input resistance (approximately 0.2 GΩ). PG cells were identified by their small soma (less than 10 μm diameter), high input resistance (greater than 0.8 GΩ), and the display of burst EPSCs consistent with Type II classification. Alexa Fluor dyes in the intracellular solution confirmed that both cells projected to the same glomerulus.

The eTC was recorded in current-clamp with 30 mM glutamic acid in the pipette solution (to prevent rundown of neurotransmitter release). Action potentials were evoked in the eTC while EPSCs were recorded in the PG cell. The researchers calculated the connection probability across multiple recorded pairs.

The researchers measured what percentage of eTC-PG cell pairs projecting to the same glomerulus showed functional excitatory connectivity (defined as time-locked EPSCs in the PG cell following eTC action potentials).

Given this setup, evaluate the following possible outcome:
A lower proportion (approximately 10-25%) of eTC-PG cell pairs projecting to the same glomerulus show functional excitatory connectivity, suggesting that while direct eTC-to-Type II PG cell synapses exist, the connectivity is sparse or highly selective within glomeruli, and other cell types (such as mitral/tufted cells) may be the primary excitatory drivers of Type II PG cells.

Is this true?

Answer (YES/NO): NO